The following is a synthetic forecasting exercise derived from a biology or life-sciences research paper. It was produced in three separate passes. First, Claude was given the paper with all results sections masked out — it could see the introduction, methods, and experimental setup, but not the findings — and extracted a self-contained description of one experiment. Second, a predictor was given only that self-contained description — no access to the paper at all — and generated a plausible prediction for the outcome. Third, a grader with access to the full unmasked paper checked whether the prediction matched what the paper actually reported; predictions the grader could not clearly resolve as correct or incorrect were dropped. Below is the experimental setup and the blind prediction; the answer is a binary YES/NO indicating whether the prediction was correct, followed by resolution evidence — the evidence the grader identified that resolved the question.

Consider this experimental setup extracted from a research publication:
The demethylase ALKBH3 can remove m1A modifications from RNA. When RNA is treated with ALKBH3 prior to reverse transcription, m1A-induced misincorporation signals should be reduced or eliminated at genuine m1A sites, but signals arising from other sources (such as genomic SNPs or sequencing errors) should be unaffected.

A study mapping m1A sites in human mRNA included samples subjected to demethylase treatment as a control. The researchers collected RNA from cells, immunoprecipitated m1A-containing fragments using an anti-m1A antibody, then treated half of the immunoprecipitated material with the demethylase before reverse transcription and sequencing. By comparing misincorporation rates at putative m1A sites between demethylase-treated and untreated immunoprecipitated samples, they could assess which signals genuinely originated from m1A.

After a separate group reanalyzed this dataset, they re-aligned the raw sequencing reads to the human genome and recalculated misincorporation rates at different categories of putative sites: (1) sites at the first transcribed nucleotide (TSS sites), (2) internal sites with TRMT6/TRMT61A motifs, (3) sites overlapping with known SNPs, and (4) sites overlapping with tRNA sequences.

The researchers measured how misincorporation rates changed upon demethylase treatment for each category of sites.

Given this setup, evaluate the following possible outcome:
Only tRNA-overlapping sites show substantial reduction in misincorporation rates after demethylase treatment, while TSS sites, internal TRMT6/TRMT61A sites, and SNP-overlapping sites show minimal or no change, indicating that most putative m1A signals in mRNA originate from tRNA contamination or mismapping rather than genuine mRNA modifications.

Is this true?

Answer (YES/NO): NO